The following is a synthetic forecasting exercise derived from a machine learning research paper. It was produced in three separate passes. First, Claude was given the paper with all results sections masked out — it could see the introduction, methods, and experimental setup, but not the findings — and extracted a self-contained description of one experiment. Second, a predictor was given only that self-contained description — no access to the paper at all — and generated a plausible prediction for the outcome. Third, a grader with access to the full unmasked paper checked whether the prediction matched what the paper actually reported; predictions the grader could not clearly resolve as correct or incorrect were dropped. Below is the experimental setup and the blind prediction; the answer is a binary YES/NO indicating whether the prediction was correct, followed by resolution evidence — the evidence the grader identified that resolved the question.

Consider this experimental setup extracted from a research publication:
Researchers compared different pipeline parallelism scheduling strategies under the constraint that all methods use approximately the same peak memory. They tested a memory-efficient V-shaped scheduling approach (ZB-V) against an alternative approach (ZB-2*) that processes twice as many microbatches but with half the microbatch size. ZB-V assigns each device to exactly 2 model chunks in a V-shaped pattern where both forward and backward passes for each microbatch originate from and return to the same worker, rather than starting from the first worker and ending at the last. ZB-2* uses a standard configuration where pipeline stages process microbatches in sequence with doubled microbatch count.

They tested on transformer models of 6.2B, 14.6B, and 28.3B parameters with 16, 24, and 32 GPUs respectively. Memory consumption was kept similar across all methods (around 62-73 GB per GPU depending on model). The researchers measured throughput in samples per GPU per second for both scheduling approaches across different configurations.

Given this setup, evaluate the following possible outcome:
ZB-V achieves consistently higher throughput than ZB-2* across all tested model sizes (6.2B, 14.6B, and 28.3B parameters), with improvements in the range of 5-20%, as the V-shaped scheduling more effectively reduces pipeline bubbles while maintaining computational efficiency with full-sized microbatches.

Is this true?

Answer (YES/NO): NO